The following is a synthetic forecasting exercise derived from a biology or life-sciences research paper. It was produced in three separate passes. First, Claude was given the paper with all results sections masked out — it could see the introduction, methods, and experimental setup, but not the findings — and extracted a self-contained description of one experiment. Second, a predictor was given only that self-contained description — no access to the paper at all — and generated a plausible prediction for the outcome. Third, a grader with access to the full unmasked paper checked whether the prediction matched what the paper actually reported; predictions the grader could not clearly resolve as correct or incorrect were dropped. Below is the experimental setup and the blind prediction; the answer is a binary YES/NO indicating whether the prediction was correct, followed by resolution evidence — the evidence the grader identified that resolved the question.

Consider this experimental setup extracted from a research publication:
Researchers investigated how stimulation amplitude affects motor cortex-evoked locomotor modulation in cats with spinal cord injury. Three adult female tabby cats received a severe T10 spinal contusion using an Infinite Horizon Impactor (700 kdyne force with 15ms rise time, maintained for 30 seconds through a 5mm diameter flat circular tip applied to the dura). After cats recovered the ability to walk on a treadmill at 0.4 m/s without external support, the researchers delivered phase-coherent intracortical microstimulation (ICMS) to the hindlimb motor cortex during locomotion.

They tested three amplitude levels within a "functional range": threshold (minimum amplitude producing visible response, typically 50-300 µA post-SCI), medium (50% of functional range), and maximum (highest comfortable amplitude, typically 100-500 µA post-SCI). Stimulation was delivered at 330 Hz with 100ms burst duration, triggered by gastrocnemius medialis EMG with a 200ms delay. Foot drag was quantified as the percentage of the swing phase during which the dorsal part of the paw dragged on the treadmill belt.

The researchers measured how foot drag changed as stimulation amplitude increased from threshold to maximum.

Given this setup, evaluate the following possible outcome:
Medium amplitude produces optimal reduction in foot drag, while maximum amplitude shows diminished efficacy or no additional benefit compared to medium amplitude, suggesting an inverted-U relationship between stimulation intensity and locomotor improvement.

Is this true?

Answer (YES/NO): NO